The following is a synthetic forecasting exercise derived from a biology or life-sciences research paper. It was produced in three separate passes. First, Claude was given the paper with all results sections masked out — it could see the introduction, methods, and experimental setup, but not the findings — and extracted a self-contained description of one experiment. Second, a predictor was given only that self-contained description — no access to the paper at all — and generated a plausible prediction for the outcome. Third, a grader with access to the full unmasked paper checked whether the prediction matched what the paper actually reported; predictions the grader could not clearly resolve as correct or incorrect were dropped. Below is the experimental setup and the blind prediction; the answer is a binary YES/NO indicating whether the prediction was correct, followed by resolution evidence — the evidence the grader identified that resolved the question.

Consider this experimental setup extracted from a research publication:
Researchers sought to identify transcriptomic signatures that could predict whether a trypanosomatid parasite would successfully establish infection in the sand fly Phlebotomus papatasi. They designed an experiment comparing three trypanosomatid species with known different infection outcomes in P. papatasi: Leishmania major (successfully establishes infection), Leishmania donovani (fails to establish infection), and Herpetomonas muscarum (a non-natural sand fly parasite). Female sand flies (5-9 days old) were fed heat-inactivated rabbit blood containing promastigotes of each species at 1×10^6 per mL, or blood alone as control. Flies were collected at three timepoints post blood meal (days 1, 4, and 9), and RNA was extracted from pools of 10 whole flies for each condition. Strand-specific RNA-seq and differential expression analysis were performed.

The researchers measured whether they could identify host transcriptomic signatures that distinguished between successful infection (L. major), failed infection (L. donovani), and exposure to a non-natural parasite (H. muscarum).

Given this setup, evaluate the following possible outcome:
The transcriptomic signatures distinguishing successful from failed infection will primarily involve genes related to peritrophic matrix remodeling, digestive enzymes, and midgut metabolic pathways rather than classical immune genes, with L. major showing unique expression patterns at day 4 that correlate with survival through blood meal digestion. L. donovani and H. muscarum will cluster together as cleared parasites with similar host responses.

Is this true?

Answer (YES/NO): NO